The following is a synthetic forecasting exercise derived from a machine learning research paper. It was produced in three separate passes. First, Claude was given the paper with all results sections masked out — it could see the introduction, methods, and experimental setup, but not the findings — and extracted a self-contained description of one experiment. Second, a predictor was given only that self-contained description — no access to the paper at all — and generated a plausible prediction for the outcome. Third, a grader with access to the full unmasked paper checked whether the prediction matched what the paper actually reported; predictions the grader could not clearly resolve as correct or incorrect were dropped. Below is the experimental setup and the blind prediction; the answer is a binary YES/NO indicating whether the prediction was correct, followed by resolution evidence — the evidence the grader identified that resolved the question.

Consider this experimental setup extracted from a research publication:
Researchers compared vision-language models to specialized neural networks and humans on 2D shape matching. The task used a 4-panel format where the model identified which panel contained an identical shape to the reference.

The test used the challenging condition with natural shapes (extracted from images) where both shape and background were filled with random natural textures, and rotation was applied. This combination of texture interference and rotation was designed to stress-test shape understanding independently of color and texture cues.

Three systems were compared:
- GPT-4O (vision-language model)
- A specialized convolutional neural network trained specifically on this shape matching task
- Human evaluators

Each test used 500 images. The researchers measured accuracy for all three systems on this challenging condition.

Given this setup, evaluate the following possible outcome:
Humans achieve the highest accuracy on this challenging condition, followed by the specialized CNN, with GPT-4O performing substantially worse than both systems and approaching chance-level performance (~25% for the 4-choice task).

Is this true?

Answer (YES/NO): NO